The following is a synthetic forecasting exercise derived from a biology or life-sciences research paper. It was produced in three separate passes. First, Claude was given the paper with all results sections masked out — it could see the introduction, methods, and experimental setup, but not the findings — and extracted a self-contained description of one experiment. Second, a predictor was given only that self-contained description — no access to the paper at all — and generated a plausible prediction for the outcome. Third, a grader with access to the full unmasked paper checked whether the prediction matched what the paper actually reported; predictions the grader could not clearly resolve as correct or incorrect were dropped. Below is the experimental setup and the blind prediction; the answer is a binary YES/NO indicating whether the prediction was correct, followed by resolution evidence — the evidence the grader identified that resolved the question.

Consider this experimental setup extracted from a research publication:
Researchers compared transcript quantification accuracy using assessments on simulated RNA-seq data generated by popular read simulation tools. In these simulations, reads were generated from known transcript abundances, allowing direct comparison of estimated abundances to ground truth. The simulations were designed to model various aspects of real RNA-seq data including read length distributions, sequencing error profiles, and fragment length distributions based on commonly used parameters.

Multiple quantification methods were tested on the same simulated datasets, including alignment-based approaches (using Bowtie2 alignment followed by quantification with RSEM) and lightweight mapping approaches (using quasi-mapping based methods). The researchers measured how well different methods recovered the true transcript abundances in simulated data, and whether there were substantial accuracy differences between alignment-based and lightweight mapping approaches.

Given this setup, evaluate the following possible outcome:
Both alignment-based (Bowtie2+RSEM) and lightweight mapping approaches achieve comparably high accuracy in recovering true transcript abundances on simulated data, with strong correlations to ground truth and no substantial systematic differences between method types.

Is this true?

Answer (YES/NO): YES